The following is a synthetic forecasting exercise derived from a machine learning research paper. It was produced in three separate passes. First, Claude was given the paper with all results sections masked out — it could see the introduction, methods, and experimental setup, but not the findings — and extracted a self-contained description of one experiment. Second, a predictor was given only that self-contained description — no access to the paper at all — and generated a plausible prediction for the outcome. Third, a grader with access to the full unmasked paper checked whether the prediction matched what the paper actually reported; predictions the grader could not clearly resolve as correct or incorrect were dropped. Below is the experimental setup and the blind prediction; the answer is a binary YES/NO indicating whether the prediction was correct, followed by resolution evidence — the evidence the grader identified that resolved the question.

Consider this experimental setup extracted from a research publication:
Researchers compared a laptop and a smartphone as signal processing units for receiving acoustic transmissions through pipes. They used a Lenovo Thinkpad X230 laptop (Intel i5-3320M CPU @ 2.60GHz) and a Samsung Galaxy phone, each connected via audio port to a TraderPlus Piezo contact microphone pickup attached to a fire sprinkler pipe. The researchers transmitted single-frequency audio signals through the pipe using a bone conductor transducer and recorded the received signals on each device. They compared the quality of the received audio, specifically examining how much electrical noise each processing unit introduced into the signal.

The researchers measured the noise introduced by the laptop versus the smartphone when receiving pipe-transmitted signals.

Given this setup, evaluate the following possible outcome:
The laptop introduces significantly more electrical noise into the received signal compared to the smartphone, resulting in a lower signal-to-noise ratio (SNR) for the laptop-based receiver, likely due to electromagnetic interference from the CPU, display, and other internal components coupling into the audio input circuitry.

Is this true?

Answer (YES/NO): NO